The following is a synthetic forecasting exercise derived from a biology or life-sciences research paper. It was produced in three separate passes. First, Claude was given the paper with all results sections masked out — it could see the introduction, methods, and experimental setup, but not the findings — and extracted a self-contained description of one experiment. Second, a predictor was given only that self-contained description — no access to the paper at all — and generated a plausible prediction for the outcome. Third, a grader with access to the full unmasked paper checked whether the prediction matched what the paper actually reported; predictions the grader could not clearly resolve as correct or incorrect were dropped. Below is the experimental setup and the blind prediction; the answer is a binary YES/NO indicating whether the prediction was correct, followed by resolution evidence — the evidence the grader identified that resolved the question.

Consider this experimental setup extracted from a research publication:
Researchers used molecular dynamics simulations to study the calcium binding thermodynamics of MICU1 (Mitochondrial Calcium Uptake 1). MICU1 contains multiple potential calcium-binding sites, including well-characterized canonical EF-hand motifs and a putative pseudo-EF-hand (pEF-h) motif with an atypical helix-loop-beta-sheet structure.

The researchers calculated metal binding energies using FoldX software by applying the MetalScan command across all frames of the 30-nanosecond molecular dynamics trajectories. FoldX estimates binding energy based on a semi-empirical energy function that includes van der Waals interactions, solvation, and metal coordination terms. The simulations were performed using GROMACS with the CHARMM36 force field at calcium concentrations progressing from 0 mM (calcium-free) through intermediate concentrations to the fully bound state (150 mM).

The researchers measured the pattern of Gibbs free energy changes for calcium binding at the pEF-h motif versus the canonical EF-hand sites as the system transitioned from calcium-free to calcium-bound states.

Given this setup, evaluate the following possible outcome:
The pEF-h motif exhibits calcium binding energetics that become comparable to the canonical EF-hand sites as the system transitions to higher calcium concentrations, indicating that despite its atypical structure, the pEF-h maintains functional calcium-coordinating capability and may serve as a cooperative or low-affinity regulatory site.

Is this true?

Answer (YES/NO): NO